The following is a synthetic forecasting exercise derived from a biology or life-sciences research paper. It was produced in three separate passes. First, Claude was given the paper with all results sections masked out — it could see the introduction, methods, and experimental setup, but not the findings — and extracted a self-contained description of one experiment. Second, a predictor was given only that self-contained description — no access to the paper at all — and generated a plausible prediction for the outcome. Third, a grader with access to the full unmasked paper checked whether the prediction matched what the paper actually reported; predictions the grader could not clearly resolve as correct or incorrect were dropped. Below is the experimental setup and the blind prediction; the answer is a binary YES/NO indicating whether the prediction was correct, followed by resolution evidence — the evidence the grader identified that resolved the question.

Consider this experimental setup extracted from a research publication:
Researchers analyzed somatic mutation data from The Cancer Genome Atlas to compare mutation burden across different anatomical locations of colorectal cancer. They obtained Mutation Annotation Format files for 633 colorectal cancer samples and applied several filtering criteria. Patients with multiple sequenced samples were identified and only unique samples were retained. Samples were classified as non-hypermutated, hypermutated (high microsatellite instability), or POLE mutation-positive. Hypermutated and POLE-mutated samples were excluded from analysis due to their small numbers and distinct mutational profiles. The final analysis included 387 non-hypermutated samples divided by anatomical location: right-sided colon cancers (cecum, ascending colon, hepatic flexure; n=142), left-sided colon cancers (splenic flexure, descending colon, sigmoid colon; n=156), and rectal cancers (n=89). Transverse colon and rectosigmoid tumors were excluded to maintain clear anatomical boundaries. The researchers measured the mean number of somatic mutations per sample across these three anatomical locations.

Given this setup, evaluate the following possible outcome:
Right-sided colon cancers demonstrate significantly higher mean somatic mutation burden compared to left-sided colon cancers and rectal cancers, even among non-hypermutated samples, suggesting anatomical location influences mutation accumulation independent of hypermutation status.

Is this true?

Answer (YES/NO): NO